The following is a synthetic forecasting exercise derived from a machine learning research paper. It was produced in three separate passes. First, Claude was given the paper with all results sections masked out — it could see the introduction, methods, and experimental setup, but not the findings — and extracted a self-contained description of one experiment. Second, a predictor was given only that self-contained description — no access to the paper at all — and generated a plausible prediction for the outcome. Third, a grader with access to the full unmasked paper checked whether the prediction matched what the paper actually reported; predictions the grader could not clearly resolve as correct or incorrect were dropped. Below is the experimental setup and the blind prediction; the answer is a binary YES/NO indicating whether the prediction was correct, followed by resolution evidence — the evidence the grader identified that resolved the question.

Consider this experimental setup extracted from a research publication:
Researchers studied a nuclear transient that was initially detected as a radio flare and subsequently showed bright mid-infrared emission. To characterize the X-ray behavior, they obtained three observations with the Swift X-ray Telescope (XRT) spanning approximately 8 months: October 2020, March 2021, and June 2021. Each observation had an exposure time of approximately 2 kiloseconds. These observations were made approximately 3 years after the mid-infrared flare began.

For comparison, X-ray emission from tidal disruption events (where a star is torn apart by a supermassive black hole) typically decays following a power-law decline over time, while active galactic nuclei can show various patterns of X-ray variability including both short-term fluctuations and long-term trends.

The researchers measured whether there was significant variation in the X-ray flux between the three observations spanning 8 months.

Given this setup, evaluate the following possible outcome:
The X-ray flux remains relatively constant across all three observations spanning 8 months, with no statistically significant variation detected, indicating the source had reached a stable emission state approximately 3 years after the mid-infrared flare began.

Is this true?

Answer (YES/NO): YES